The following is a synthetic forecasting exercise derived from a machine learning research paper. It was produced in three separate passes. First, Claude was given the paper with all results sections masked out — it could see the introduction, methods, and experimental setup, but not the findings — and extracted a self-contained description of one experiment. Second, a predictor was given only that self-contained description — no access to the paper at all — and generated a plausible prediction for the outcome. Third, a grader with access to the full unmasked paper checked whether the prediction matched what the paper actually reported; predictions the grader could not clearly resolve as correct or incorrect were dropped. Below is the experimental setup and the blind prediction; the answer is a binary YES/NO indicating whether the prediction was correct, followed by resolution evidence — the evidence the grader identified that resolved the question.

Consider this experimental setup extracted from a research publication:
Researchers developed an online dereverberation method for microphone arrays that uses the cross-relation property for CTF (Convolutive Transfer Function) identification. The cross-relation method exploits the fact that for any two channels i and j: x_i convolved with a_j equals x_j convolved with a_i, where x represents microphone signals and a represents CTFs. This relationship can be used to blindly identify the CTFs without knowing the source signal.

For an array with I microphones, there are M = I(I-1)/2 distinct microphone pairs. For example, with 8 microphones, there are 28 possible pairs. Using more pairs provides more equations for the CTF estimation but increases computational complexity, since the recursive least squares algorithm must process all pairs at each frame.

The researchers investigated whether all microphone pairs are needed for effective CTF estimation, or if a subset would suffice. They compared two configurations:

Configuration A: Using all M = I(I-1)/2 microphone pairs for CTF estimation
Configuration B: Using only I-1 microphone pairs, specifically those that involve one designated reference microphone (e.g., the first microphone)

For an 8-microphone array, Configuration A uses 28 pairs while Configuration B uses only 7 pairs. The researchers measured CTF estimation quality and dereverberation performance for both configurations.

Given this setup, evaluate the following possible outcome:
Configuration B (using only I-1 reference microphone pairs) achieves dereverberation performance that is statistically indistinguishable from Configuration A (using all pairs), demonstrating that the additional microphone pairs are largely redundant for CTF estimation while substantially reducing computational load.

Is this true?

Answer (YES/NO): YES